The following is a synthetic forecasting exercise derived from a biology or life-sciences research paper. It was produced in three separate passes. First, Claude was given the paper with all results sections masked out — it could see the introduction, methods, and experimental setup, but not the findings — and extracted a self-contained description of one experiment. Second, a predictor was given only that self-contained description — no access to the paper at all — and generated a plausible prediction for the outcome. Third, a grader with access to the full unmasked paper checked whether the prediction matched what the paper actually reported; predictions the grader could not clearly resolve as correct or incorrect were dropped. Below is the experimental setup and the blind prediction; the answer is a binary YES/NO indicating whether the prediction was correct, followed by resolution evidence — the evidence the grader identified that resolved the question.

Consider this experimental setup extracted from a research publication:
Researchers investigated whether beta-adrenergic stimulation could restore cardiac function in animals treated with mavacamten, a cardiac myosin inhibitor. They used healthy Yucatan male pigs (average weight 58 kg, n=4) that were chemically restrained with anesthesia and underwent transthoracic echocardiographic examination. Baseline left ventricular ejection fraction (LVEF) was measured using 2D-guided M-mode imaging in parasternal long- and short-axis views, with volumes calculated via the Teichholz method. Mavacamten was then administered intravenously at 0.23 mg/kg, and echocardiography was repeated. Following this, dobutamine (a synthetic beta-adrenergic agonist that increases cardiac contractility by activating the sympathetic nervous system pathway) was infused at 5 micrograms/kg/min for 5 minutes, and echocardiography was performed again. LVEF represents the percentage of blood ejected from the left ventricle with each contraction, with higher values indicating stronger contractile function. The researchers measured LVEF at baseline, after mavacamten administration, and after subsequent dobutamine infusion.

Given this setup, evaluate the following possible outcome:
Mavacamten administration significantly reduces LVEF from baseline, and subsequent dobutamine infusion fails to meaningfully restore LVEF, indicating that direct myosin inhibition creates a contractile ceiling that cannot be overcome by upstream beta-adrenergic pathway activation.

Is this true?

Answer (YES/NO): NO